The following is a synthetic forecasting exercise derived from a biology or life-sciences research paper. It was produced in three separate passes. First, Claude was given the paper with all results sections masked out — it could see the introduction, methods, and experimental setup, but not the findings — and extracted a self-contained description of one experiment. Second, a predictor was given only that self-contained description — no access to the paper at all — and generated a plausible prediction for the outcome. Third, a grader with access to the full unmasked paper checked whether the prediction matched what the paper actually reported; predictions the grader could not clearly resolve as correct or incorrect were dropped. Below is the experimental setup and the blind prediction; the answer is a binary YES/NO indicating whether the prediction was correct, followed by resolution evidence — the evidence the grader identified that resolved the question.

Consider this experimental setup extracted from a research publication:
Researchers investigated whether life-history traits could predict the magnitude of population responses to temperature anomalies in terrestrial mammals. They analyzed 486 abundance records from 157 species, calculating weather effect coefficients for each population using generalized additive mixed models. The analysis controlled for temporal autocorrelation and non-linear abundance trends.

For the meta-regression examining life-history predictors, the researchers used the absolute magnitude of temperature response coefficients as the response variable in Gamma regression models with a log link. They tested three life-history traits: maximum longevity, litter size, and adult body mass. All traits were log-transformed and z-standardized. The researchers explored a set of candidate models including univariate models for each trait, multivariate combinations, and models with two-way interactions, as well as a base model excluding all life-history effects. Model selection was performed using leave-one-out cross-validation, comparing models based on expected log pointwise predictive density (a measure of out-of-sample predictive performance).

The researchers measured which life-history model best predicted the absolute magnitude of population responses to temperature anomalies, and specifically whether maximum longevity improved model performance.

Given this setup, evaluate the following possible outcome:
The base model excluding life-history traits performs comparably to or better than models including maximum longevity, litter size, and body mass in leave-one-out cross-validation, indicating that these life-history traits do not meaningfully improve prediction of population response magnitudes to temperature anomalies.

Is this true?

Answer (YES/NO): NO